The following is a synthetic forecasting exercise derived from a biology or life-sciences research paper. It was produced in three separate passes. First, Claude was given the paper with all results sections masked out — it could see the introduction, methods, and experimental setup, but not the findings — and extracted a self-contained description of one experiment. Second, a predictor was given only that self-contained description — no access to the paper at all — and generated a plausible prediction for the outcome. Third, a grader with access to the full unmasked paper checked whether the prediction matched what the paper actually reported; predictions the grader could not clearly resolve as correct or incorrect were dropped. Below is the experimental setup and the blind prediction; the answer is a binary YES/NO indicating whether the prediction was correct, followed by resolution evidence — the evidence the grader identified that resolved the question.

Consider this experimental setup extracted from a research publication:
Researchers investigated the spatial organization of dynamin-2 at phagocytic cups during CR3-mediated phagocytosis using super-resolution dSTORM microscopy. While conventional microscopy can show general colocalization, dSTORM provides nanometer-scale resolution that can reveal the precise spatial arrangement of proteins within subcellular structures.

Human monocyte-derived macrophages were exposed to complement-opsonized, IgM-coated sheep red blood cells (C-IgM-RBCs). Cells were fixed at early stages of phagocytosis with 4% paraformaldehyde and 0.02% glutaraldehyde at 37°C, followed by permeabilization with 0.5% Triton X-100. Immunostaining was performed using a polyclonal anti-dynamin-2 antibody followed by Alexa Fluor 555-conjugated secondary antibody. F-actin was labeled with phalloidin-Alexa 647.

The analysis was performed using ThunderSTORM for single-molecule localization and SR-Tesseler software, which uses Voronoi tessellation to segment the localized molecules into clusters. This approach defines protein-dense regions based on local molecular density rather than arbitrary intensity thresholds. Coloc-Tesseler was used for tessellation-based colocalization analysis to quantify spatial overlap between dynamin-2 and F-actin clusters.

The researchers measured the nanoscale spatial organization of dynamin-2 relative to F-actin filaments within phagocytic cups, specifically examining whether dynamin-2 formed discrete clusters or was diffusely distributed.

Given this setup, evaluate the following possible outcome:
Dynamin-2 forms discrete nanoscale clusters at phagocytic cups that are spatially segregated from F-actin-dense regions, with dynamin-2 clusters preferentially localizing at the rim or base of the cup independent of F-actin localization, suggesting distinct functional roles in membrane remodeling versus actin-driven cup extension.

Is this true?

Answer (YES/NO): NO